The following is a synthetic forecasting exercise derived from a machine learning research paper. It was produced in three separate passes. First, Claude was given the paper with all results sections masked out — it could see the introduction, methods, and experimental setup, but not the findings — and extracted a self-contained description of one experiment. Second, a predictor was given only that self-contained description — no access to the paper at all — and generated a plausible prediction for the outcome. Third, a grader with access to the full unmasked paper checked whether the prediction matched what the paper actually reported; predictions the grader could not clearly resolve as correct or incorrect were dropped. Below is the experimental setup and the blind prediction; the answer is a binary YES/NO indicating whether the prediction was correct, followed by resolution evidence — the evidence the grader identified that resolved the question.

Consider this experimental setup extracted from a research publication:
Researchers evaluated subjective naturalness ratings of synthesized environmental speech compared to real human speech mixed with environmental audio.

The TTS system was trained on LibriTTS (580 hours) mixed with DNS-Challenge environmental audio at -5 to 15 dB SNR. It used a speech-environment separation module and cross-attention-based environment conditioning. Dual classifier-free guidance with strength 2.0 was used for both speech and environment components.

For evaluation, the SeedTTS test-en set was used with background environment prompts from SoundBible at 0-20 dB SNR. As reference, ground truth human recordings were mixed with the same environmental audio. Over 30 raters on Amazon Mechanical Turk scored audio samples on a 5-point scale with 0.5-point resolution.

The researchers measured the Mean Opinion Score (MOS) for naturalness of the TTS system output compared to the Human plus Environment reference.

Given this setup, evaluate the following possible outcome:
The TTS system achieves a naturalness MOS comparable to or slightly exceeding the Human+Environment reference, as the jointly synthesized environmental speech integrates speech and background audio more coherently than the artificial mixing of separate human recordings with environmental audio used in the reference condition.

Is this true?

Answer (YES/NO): NO